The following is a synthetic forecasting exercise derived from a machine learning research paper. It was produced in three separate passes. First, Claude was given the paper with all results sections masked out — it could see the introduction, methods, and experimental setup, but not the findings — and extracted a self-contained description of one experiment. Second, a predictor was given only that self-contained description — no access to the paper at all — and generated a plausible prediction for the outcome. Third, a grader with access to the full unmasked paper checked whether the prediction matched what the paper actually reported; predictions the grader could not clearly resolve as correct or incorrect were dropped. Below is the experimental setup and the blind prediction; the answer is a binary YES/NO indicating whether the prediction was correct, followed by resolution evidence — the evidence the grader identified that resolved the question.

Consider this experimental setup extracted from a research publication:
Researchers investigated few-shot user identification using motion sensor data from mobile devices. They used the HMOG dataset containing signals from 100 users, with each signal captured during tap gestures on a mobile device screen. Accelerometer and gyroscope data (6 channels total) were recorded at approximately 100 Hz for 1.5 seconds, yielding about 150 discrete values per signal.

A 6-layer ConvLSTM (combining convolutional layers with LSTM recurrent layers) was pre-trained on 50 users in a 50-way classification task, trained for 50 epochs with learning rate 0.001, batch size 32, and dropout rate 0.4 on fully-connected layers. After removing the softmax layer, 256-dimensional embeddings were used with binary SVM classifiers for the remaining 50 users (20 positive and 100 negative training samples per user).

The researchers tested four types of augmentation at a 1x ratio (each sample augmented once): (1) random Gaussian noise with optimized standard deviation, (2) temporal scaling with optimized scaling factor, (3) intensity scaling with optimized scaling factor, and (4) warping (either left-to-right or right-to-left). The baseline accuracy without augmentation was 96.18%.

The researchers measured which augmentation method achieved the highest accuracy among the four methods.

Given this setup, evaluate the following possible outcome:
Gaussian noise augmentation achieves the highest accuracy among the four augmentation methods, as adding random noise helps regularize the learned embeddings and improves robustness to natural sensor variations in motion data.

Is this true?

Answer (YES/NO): NO